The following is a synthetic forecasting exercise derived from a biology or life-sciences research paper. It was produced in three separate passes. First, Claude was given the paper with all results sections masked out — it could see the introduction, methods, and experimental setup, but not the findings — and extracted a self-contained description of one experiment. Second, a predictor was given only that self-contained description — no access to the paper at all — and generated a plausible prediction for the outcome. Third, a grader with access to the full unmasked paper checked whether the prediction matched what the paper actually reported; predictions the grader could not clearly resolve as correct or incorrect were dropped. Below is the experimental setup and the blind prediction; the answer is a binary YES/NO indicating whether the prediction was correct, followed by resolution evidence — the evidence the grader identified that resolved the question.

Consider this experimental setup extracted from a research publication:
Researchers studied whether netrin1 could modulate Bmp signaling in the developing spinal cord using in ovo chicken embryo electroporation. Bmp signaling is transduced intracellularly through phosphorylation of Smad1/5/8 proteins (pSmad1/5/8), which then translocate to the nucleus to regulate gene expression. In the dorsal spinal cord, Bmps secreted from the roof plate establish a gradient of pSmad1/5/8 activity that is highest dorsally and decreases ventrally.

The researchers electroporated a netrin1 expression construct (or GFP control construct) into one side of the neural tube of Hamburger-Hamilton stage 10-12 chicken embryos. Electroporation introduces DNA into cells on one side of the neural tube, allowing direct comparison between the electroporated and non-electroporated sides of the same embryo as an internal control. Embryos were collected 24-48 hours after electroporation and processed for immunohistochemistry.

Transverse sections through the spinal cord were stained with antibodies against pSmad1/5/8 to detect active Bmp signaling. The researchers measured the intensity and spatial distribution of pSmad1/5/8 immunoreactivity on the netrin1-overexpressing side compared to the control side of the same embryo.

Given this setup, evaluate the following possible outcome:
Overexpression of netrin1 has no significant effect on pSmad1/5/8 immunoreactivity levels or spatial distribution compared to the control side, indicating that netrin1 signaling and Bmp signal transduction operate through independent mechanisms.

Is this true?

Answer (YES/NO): NO